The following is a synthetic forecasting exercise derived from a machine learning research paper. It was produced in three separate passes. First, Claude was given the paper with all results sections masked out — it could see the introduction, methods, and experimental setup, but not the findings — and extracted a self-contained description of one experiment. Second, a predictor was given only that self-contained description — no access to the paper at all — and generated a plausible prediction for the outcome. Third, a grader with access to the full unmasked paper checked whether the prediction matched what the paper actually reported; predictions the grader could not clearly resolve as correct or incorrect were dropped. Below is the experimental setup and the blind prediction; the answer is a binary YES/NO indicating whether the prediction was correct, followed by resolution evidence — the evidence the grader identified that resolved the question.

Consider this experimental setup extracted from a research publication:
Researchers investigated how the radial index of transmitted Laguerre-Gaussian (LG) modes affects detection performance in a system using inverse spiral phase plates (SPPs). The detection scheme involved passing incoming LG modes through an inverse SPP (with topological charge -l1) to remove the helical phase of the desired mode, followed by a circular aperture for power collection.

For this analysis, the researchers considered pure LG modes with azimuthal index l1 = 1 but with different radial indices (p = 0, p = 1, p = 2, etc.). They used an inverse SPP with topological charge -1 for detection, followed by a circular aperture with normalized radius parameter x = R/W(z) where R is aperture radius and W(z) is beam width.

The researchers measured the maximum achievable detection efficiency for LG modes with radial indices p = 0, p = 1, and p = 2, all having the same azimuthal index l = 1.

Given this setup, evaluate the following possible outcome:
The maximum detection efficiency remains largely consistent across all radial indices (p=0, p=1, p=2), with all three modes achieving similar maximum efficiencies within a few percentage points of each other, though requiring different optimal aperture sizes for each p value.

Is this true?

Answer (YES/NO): NO